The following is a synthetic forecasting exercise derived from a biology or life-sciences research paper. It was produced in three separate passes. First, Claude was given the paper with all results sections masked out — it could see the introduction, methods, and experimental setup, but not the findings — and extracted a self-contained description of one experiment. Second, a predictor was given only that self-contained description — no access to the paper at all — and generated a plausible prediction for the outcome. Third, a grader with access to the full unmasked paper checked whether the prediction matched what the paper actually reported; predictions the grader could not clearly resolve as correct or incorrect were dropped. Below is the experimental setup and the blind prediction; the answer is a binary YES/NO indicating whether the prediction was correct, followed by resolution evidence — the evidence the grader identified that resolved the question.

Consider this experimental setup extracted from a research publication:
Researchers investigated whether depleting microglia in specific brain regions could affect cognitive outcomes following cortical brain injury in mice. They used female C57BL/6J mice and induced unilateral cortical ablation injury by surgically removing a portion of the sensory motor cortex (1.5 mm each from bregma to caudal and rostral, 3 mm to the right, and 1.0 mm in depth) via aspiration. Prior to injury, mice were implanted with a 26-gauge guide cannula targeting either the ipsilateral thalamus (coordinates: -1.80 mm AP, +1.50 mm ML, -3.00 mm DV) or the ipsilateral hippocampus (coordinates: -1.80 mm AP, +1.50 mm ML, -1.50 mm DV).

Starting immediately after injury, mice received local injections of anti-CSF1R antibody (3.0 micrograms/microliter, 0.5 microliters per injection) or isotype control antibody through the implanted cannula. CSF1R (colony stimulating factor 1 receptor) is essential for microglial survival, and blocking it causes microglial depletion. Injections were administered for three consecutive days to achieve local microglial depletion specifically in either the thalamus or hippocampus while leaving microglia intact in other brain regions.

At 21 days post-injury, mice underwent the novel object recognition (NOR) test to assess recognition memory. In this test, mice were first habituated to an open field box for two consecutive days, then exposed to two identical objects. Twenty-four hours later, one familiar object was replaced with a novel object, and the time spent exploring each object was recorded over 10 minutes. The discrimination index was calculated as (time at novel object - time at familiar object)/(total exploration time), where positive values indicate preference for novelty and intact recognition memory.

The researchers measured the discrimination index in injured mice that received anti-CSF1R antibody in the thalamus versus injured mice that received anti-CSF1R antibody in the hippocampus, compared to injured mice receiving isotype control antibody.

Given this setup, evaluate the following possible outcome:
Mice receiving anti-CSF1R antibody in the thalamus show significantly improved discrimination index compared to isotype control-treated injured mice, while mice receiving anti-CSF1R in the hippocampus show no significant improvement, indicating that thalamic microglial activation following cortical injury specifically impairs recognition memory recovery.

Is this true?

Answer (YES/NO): YES